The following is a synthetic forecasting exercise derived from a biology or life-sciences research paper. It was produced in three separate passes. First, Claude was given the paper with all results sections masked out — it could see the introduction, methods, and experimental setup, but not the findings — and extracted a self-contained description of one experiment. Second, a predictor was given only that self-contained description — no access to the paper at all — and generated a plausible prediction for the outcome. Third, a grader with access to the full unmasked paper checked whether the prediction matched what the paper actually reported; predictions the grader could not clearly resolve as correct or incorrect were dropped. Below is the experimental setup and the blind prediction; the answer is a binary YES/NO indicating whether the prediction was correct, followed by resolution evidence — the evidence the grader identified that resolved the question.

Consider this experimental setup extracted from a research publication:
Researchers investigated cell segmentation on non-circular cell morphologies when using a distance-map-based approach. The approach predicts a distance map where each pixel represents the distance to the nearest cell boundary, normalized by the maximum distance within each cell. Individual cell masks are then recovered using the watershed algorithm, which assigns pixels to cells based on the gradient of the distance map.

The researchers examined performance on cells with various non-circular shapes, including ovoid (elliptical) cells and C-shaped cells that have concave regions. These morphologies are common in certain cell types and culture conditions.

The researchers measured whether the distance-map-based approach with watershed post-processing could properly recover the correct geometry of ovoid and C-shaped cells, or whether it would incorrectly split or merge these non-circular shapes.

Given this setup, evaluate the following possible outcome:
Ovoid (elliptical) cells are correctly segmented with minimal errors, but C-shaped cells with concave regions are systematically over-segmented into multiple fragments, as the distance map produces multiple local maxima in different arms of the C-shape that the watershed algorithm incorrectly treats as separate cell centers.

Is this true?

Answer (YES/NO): NO